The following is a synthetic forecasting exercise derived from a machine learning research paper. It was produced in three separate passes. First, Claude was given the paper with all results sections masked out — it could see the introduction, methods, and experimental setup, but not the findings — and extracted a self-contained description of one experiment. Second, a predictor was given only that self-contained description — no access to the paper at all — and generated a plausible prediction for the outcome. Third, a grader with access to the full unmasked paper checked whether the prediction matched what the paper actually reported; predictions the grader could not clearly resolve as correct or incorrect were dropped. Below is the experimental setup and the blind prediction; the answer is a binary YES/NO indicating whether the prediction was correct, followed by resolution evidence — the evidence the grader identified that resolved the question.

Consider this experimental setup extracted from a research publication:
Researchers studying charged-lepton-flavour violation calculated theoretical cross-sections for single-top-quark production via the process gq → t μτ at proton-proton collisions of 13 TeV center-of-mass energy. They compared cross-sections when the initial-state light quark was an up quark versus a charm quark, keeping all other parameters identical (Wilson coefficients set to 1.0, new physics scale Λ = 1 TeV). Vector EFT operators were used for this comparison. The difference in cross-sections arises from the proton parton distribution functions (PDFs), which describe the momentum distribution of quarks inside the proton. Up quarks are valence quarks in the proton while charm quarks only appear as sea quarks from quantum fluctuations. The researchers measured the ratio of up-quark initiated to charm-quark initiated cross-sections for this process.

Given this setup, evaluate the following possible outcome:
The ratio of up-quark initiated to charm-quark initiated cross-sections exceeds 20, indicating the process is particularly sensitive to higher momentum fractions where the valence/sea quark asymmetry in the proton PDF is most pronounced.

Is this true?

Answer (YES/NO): NO